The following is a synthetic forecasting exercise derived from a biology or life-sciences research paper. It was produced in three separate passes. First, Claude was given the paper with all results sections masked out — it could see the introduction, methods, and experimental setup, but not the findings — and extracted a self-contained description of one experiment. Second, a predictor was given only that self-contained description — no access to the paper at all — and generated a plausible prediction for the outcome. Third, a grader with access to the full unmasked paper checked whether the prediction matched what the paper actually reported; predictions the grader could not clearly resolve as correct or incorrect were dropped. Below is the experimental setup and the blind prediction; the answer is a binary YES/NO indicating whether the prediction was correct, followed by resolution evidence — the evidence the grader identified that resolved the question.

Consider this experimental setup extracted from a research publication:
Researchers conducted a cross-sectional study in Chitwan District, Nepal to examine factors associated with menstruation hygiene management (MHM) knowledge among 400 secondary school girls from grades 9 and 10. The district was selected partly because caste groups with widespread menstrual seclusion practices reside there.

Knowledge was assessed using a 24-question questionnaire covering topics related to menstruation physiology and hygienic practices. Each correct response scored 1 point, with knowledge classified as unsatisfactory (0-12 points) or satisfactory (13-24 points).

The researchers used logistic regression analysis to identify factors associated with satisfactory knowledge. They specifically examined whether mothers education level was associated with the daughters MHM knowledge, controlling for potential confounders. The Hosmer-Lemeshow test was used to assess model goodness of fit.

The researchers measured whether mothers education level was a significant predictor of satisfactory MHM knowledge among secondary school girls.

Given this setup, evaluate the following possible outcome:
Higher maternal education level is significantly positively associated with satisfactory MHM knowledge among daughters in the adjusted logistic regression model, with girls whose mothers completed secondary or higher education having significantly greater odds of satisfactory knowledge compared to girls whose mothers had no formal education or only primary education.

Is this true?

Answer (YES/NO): NO